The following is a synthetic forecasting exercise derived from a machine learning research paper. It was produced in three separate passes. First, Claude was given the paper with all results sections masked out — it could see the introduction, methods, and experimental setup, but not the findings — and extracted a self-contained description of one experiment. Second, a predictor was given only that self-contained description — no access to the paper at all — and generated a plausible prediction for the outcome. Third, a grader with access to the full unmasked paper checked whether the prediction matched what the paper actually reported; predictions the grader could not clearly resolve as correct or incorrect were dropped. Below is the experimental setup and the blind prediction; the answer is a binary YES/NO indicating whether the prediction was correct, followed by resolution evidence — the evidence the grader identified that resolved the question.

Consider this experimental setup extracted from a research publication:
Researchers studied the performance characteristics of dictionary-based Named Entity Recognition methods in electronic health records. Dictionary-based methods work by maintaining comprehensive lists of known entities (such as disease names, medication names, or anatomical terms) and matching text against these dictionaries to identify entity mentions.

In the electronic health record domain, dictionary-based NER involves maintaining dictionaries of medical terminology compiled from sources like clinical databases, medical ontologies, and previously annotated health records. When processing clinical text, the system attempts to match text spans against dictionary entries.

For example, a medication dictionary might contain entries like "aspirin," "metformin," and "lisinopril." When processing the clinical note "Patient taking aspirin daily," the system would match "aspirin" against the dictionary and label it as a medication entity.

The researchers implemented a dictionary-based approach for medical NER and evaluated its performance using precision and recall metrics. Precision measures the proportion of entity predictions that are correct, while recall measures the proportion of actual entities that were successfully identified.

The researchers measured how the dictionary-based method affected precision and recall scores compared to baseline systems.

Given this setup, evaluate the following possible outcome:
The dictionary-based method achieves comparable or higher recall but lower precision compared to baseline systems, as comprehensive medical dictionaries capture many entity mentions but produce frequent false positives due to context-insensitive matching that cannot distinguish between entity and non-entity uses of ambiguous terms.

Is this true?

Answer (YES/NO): NO